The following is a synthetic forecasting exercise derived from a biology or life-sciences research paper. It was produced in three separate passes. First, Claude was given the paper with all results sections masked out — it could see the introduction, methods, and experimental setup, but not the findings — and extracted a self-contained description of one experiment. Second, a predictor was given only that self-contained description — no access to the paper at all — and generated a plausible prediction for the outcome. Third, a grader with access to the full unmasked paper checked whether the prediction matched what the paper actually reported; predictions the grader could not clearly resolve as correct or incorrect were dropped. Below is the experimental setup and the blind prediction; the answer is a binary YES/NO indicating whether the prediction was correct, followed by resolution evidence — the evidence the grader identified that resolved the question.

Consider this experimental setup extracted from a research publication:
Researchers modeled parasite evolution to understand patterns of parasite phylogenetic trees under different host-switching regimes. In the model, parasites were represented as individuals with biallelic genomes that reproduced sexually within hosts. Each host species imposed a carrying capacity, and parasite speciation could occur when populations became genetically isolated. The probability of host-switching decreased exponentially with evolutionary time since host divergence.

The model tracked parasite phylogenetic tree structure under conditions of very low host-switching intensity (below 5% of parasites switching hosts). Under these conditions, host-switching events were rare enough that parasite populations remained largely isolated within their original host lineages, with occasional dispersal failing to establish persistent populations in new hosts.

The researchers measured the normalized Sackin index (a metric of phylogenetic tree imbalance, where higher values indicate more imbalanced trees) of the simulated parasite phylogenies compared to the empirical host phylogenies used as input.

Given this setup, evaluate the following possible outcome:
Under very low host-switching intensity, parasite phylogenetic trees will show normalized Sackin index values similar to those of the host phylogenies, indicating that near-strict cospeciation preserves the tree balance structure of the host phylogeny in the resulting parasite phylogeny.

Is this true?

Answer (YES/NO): YES